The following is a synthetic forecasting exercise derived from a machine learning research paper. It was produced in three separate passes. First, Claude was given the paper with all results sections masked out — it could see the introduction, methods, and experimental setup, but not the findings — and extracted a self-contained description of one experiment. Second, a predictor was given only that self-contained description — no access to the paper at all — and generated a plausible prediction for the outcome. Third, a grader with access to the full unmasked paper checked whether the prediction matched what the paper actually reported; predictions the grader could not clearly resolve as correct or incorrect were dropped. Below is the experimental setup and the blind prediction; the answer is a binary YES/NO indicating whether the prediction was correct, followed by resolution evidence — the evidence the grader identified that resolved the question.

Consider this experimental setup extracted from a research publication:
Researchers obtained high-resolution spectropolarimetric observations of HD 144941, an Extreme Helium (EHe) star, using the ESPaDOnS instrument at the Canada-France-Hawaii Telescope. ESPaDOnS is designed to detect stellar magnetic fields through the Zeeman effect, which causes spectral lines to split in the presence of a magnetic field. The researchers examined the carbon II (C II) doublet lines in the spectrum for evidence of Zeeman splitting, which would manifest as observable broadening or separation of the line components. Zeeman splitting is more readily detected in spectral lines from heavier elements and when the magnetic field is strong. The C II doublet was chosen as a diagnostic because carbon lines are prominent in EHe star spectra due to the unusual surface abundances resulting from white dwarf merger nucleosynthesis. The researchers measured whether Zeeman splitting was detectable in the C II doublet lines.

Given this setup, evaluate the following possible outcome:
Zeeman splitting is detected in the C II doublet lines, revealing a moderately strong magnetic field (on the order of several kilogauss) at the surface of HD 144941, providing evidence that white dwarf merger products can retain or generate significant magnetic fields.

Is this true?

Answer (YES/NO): NO